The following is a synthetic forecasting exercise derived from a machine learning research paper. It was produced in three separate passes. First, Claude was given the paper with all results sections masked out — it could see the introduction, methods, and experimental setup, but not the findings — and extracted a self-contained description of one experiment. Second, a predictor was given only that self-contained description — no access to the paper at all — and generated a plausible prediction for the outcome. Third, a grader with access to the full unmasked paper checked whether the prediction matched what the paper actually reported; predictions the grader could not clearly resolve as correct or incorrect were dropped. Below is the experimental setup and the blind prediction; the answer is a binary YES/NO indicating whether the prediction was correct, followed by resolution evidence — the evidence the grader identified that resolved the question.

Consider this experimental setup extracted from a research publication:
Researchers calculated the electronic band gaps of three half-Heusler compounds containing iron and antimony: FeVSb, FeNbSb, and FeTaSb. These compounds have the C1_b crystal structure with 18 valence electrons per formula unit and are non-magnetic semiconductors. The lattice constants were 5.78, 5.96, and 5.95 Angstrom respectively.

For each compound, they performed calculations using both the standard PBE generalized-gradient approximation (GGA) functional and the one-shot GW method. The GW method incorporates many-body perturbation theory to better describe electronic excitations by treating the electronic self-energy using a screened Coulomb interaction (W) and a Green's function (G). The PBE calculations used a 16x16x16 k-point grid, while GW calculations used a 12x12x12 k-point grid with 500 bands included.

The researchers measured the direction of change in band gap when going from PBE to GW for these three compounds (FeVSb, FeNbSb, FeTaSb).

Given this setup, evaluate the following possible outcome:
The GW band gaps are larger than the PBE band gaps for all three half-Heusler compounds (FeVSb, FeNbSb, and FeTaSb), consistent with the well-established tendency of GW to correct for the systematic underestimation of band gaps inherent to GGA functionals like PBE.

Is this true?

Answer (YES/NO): NO